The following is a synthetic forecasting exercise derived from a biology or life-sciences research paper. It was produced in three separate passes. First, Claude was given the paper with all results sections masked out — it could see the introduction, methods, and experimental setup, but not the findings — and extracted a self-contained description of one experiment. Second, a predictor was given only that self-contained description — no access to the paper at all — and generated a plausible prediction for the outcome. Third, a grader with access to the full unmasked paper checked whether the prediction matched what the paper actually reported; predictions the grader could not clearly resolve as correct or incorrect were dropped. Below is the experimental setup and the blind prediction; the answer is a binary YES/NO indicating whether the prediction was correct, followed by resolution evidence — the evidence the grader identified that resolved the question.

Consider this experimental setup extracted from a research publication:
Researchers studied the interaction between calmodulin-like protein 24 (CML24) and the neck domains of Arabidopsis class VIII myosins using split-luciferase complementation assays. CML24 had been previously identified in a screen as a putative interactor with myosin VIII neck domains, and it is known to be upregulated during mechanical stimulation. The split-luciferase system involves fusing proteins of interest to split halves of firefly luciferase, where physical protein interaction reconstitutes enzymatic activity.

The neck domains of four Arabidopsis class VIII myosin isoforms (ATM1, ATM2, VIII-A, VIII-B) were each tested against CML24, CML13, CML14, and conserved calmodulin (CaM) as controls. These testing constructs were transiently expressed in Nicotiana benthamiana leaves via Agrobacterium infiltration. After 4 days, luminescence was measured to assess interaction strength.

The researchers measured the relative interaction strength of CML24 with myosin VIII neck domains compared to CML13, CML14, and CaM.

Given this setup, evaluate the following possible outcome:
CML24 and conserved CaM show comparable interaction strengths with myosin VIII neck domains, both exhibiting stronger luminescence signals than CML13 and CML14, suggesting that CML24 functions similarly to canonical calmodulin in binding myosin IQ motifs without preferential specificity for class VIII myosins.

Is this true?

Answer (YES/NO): NO